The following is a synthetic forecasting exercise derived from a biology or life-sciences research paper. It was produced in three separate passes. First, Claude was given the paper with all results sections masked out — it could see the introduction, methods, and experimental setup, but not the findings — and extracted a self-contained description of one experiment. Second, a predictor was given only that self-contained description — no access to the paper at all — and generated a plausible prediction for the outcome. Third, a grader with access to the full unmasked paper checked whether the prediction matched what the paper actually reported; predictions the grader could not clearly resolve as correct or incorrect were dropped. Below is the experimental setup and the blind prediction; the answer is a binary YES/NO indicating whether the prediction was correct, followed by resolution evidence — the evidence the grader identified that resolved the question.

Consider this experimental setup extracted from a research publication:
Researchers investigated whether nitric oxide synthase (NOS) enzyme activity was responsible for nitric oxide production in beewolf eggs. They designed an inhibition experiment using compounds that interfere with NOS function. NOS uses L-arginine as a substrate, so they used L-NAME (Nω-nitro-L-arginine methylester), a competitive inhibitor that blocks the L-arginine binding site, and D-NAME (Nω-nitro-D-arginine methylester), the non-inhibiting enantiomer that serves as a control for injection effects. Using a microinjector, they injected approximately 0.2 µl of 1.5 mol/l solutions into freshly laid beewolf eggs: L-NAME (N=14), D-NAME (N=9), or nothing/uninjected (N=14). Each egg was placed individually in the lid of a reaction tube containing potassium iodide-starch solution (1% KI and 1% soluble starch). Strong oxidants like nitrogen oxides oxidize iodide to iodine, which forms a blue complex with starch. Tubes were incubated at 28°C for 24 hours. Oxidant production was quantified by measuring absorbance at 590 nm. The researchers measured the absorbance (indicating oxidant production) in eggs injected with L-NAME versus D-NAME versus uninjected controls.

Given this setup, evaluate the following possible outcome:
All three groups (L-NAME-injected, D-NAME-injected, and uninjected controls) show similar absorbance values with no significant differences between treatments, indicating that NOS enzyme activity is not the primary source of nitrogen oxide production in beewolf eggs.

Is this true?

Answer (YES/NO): NO